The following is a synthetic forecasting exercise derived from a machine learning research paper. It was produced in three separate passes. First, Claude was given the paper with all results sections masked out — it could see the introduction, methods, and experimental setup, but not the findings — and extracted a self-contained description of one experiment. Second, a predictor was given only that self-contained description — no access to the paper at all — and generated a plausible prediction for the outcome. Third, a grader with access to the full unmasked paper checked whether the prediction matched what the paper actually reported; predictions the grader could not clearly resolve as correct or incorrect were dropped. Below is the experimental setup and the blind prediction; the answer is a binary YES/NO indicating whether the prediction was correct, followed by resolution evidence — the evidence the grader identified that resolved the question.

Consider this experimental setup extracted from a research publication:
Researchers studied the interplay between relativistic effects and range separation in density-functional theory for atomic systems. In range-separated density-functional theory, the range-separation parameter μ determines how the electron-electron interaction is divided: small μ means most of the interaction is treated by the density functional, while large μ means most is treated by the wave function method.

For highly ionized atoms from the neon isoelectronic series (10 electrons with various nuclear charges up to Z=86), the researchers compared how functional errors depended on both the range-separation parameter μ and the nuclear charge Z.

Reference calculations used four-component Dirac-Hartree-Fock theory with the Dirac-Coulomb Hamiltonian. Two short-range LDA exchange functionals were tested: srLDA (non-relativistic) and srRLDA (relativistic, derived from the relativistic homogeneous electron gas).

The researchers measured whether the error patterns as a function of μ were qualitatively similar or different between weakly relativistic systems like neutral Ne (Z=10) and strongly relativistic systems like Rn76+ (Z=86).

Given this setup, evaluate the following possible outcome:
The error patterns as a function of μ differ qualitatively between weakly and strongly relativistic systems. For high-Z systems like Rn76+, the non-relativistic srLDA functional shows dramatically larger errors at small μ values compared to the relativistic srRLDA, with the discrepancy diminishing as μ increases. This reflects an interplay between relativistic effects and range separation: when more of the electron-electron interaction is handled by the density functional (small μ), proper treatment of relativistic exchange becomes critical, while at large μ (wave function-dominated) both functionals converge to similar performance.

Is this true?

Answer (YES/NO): NO